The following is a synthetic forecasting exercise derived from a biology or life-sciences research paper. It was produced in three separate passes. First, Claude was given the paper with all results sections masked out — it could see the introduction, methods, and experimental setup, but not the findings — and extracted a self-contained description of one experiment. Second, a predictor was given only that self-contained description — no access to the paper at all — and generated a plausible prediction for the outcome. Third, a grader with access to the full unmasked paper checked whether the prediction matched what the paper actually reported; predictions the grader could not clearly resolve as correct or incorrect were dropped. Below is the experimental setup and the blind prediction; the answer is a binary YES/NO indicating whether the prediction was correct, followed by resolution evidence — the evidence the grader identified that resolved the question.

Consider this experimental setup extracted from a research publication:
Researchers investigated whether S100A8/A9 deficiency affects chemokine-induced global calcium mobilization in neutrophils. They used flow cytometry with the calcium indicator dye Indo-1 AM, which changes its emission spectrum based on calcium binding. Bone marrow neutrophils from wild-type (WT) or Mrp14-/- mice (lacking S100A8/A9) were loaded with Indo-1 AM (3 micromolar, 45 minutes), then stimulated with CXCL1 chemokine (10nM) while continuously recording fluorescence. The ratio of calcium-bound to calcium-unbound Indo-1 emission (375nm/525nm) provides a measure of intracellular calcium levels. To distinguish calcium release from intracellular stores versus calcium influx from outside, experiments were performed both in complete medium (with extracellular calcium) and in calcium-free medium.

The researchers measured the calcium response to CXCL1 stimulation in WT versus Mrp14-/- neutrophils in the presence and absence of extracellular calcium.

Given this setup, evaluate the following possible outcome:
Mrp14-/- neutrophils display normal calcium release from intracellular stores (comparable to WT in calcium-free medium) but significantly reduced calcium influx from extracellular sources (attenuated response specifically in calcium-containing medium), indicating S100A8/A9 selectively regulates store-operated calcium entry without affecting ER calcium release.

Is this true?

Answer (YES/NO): NO